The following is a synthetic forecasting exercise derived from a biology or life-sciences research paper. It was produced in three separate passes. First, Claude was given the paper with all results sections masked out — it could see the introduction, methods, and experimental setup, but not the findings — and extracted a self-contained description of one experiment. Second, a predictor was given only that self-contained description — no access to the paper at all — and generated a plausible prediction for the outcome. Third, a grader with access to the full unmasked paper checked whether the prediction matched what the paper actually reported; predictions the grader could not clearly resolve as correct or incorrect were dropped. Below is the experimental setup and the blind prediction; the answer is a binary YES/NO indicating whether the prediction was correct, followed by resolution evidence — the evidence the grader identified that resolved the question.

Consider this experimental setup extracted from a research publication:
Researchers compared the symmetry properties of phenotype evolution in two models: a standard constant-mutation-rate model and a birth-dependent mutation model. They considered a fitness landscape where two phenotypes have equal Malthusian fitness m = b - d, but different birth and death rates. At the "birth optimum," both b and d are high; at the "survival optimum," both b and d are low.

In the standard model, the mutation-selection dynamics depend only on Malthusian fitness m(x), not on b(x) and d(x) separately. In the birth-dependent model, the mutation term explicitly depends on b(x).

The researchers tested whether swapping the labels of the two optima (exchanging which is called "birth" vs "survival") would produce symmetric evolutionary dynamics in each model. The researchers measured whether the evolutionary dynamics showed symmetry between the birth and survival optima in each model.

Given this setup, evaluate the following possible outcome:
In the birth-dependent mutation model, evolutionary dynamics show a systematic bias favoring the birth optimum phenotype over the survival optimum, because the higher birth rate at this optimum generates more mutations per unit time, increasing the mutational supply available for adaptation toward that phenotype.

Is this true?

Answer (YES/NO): NO